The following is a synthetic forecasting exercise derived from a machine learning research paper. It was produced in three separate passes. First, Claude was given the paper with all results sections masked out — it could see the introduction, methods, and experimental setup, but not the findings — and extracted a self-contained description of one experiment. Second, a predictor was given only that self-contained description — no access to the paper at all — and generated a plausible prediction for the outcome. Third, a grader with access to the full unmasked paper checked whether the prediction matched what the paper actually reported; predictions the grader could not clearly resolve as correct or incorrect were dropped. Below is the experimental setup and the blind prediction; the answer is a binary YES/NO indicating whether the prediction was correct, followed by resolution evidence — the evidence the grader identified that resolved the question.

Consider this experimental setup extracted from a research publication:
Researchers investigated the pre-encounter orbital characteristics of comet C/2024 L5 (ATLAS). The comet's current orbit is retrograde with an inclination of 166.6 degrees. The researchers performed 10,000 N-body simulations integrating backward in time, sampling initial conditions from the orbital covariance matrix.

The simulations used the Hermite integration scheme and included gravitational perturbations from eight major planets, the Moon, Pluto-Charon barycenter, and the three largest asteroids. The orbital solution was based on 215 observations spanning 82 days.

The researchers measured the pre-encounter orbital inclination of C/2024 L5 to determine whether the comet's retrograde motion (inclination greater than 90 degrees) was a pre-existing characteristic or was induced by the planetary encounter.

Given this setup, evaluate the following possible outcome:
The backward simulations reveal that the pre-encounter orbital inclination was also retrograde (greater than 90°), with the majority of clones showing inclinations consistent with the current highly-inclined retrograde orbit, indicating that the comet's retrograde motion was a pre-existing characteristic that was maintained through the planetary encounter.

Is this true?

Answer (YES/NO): YES